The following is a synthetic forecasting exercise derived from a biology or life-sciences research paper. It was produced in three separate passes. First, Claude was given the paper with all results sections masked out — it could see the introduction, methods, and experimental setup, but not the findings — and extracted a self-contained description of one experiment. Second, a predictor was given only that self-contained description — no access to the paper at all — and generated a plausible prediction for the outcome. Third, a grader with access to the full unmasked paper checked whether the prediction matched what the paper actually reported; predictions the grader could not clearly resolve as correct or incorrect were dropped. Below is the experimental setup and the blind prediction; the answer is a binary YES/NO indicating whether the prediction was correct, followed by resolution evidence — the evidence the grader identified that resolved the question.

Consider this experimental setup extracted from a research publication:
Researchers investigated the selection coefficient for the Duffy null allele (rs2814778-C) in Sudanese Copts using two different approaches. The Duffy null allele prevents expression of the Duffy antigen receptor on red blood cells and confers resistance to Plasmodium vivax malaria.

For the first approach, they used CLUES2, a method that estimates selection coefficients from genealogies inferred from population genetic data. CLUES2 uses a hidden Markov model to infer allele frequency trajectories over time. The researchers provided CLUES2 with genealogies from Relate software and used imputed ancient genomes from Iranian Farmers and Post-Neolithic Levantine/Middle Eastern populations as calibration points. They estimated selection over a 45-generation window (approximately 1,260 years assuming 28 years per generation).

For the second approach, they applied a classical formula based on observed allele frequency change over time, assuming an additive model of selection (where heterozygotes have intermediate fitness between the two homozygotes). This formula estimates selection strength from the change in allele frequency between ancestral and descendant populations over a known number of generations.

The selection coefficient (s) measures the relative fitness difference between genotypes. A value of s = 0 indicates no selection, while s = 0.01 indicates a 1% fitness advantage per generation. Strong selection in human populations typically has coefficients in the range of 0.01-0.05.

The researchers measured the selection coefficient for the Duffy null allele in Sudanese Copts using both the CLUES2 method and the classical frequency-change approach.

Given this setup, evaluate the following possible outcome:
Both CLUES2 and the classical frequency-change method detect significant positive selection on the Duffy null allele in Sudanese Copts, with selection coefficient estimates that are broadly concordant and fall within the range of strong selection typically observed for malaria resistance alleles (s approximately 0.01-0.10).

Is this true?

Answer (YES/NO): NO